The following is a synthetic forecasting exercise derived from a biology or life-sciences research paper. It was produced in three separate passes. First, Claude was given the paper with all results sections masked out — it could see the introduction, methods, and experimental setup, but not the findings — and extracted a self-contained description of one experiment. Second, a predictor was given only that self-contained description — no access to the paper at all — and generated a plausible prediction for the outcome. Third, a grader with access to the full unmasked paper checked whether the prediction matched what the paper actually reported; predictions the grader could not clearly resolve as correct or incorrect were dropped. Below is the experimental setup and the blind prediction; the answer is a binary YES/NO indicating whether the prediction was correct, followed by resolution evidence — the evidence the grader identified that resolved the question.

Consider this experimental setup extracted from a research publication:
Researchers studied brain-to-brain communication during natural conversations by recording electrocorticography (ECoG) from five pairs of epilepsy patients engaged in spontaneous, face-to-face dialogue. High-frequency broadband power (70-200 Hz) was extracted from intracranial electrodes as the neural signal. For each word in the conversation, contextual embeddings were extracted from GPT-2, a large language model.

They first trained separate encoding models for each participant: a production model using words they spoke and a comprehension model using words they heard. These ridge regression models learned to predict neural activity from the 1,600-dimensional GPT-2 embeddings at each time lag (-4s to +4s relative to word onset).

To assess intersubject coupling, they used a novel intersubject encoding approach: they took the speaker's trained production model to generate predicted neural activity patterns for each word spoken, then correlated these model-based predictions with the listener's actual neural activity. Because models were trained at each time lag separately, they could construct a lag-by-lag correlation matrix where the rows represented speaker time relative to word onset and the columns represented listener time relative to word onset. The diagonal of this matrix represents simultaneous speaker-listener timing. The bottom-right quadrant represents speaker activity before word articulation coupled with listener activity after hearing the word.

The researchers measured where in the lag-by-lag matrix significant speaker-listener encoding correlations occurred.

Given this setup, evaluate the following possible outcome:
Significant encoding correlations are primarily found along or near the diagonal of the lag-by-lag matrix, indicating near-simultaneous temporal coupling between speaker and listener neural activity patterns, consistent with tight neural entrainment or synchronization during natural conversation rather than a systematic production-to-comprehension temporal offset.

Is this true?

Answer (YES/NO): NO